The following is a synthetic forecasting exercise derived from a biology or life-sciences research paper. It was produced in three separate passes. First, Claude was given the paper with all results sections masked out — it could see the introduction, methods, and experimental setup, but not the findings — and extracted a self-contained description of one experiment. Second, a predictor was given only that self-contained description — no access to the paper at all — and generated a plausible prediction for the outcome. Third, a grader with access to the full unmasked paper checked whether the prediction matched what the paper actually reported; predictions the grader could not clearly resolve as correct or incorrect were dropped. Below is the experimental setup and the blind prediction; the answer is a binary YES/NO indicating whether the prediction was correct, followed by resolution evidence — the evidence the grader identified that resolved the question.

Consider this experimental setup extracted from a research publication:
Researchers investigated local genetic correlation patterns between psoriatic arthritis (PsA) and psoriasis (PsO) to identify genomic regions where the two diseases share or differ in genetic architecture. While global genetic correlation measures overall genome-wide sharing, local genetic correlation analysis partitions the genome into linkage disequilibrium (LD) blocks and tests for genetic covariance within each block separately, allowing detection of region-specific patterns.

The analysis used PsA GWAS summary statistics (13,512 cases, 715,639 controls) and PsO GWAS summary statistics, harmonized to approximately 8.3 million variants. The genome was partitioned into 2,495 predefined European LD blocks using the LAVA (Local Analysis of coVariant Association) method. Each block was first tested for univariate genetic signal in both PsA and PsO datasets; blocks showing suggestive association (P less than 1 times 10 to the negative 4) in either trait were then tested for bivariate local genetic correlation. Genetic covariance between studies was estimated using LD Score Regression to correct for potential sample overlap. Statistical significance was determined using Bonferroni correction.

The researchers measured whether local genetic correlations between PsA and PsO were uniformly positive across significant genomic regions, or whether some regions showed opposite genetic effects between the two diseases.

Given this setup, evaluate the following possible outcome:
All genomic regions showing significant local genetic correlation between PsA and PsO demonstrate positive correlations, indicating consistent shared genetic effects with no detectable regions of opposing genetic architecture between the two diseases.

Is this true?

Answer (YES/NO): YES